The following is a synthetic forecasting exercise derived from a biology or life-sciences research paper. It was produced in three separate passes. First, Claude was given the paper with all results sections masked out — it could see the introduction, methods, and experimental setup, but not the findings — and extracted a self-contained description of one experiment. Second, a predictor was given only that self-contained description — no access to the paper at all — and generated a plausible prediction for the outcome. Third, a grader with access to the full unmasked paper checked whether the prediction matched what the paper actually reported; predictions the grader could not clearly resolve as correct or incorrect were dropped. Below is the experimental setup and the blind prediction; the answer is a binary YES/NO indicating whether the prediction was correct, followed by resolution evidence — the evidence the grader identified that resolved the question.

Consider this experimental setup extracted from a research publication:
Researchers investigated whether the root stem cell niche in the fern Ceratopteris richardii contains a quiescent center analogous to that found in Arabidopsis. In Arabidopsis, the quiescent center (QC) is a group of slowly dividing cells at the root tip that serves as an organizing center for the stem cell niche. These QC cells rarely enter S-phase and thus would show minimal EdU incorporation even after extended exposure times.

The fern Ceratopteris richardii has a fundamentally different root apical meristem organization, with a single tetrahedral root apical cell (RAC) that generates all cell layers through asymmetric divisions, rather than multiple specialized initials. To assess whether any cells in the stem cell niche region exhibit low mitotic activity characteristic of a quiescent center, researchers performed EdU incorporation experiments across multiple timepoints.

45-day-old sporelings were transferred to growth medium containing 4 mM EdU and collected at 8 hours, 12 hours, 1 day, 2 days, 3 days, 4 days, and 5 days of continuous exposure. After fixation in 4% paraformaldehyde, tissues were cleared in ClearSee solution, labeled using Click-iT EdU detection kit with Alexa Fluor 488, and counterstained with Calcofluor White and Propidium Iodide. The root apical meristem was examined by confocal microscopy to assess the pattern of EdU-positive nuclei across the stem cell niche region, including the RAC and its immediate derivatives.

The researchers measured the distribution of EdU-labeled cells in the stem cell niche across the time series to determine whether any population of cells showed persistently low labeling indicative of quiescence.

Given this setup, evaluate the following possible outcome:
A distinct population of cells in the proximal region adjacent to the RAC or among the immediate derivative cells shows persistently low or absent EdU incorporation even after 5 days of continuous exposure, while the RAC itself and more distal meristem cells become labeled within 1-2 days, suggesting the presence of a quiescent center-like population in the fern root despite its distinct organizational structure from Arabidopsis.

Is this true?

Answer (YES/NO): NO